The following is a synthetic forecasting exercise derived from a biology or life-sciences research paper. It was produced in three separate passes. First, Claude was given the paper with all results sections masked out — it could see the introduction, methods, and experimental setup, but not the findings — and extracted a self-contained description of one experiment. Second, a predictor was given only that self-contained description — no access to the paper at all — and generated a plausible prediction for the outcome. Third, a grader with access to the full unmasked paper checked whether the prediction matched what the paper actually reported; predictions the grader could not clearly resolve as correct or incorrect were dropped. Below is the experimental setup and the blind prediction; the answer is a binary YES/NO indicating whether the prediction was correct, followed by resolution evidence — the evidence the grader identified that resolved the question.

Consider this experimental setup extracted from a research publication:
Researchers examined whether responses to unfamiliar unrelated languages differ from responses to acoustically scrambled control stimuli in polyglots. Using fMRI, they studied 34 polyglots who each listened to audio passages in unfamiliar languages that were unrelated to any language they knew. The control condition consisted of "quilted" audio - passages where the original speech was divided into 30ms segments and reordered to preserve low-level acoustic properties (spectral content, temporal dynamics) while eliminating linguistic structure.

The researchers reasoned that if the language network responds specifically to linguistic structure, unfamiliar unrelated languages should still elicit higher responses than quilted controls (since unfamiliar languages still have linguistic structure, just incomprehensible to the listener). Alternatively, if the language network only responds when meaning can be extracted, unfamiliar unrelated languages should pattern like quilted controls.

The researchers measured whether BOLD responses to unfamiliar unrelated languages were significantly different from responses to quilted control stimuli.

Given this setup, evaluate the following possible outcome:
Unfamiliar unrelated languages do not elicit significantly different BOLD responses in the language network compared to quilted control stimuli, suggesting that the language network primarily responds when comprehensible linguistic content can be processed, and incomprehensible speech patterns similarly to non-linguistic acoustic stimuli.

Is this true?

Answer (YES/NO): NO